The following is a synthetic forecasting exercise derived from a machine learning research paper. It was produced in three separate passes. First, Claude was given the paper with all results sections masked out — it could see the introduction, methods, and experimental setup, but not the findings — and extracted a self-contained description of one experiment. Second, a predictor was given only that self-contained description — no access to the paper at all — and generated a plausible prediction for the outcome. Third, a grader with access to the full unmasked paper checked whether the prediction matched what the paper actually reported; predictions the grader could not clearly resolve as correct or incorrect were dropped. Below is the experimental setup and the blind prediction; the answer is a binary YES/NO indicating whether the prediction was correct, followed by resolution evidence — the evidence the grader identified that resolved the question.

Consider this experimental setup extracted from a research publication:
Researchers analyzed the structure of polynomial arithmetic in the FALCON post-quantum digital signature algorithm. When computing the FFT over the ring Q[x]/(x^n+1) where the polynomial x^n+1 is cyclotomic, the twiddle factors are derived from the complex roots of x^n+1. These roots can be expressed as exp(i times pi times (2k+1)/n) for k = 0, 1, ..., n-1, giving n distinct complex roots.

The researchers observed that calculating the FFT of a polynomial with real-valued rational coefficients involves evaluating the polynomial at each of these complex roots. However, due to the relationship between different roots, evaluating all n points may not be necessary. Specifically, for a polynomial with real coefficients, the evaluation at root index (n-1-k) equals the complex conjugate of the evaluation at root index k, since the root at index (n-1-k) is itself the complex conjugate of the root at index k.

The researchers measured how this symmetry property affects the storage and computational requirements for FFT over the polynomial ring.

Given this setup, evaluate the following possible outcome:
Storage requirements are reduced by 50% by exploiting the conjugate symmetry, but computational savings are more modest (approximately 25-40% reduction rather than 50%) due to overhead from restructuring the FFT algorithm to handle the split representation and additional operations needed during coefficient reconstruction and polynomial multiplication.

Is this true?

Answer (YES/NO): NO